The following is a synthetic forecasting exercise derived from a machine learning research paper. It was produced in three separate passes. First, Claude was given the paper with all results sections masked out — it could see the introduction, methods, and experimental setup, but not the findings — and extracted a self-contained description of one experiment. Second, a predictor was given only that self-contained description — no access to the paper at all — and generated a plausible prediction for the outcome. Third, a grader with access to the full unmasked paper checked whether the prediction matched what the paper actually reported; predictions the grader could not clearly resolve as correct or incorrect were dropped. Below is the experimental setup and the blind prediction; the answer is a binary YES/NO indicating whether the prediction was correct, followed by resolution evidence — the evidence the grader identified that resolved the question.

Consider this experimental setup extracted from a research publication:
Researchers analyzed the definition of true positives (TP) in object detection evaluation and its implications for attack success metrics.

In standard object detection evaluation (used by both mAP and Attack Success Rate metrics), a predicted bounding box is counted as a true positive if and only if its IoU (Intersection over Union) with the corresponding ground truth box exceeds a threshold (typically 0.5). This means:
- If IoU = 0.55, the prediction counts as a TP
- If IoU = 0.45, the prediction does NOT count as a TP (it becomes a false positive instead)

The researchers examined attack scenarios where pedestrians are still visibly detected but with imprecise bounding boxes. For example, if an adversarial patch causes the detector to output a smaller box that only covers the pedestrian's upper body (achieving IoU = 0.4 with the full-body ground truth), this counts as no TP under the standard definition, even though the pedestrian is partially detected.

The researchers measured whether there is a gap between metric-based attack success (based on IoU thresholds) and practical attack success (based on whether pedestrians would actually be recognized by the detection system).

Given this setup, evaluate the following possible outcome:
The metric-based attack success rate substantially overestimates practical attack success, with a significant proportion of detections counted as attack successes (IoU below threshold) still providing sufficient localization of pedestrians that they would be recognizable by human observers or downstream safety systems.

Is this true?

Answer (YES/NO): YES